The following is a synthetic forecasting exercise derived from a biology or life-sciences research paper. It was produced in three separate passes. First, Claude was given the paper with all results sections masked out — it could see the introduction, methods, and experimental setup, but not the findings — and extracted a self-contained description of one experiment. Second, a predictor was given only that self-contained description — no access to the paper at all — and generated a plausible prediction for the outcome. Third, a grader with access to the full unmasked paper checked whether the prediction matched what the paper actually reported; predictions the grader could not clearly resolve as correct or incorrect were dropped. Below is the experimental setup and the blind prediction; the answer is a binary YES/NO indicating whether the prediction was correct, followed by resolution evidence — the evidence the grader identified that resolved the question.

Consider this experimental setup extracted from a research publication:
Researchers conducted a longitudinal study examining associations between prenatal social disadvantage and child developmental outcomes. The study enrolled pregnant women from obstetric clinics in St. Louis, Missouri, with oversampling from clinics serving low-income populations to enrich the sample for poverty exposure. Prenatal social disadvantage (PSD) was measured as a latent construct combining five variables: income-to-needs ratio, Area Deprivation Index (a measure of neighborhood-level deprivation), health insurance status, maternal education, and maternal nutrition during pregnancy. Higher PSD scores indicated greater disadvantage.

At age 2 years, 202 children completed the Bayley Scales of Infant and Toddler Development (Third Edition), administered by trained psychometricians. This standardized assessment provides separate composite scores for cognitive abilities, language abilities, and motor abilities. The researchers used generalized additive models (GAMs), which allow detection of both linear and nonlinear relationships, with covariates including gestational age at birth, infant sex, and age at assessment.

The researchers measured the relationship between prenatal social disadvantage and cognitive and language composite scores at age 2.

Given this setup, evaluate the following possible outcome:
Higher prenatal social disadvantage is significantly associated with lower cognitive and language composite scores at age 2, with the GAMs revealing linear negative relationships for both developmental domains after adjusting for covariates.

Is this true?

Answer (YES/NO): NO